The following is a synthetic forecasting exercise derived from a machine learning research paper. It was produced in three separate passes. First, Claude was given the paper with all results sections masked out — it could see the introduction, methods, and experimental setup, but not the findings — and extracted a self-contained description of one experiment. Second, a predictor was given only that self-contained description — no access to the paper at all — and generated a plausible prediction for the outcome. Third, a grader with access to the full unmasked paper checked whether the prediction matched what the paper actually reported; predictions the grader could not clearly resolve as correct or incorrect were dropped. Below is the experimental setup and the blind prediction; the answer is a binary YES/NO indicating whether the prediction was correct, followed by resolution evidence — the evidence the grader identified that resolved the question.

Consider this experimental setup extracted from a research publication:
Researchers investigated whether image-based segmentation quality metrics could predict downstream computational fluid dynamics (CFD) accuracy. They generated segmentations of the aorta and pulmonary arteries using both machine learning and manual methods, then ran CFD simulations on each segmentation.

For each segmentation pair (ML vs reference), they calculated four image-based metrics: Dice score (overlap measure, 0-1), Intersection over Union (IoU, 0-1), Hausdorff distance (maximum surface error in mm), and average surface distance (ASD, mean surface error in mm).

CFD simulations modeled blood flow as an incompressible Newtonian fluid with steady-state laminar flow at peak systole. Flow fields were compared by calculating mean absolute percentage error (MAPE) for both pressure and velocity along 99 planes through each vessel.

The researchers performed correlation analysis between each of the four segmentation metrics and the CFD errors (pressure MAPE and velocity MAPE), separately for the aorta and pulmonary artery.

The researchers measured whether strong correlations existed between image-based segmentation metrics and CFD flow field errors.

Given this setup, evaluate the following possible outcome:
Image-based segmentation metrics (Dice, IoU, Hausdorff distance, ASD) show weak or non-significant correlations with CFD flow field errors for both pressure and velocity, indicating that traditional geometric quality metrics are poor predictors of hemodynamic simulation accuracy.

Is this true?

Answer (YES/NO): YES